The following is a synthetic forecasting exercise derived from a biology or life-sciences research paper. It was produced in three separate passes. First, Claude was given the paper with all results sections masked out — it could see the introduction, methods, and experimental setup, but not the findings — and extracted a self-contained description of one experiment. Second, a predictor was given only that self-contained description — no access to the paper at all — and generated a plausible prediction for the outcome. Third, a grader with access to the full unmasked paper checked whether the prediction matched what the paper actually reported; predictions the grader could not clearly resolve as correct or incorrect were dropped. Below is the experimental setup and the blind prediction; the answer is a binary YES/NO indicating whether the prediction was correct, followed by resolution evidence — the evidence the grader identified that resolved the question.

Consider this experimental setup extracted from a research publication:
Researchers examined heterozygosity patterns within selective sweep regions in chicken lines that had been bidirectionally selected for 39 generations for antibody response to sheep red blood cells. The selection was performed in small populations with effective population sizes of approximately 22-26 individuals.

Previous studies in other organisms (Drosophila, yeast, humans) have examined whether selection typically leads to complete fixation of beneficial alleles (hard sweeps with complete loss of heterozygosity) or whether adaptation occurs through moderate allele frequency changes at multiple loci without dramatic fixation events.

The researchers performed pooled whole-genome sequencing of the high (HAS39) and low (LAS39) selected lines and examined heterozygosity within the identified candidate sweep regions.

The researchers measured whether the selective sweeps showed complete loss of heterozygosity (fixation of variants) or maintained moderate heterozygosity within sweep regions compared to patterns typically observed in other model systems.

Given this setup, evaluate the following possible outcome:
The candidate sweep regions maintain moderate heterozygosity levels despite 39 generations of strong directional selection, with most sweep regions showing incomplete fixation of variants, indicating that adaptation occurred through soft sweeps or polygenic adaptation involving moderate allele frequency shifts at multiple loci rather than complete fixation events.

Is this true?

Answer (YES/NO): NO